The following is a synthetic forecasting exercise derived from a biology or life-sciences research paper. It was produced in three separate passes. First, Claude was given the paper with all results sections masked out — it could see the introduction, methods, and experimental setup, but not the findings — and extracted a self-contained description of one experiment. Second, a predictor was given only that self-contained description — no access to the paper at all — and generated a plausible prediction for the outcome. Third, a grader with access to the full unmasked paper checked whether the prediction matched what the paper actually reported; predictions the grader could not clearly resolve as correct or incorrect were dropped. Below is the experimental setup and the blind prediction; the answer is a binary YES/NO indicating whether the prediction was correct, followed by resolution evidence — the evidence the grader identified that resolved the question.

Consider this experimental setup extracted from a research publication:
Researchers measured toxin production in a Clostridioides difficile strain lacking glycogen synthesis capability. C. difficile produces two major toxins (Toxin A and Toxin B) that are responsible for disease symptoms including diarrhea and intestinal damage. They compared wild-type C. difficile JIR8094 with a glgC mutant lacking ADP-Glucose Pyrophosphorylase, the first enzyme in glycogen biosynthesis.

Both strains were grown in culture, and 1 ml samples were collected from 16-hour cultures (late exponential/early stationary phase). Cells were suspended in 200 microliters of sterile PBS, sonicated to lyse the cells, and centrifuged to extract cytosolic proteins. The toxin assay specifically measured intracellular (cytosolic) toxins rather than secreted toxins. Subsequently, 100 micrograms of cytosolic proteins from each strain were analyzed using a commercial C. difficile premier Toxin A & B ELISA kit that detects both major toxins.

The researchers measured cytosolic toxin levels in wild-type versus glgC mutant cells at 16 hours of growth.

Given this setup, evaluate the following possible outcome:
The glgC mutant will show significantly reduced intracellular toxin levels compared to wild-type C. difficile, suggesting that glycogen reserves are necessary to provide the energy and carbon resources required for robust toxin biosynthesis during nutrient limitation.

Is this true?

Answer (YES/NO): NO